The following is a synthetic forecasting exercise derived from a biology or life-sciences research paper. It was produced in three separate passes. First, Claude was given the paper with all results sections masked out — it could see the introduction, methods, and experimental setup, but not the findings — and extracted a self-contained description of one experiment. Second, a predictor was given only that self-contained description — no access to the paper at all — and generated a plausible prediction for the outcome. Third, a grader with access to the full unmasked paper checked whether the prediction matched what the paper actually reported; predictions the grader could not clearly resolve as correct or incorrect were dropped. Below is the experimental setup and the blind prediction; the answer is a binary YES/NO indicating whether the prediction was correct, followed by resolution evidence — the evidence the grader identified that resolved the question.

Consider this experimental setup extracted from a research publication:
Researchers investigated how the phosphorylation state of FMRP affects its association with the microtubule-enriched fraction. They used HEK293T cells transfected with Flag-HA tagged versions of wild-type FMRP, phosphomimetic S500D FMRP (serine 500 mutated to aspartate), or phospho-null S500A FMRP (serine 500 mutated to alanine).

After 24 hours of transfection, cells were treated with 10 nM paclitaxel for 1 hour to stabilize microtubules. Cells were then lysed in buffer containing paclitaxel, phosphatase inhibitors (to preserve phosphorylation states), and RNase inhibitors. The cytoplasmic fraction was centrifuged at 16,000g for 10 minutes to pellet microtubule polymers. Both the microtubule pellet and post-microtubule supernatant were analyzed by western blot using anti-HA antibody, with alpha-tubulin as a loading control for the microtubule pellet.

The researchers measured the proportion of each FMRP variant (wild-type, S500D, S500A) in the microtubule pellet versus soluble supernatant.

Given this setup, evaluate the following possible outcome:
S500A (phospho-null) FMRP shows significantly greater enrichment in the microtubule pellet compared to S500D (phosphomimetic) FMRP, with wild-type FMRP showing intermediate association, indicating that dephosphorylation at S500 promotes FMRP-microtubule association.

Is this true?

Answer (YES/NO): NO